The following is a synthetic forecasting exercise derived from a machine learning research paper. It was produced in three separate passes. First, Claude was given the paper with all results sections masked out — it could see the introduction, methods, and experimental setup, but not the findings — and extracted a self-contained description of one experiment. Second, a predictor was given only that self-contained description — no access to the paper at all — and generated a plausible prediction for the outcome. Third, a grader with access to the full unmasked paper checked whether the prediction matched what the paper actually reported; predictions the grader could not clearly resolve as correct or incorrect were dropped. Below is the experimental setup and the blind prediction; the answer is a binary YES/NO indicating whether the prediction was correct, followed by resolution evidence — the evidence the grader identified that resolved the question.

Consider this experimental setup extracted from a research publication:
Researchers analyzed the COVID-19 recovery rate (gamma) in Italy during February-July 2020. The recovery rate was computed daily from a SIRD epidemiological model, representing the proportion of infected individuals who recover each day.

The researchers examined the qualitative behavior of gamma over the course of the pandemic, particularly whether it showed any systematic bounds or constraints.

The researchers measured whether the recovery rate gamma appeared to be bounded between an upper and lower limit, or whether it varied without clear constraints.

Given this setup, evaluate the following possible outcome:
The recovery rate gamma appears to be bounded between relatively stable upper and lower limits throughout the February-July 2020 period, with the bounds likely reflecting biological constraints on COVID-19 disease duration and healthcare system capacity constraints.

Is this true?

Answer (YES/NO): YES